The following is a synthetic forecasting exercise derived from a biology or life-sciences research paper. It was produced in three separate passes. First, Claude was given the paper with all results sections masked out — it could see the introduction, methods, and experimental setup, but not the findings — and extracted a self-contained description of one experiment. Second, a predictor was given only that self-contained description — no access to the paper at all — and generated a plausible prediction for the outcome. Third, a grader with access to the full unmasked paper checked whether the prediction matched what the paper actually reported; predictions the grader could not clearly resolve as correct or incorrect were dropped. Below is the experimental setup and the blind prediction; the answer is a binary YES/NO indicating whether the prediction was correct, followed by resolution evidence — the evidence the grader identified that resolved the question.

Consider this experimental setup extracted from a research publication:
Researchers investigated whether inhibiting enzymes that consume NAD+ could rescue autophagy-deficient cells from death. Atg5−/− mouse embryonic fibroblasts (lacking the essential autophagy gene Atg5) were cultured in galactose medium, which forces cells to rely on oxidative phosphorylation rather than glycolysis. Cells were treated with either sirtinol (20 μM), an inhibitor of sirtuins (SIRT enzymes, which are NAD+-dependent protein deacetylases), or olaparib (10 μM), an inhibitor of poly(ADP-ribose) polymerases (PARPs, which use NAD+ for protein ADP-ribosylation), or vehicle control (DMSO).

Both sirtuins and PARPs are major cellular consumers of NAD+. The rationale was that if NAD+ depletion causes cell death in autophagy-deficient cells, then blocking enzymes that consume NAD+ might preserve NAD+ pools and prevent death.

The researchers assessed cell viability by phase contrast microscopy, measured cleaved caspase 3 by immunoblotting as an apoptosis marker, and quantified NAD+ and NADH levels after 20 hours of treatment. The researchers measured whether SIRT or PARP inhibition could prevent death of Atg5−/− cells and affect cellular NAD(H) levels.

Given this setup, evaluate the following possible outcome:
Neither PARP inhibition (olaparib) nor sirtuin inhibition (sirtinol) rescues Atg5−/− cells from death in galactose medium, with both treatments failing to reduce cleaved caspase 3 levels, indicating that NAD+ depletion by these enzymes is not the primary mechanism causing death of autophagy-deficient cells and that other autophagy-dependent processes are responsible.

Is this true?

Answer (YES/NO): NO